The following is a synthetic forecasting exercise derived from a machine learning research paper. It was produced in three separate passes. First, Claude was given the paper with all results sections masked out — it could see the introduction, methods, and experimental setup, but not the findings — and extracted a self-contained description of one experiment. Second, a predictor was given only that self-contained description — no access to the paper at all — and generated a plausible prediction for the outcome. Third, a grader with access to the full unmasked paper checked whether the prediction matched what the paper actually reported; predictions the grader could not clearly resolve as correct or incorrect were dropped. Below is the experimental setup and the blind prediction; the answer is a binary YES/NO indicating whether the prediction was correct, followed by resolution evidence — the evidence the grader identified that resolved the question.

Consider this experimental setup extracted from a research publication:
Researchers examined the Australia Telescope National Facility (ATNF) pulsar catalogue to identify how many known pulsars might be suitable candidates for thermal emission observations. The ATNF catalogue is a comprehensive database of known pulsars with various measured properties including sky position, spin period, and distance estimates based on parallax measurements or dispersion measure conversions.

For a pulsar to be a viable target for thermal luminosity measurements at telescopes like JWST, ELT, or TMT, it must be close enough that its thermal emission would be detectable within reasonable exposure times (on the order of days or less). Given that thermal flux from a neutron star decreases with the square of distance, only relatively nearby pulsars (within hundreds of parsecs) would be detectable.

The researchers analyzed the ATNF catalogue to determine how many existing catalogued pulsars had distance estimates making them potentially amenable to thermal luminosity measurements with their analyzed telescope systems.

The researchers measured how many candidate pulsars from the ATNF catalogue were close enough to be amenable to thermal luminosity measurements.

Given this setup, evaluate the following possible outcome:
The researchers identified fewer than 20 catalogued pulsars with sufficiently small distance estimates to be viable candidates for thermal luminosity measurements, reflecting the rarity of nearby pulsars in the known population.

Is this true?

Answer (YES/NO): NO